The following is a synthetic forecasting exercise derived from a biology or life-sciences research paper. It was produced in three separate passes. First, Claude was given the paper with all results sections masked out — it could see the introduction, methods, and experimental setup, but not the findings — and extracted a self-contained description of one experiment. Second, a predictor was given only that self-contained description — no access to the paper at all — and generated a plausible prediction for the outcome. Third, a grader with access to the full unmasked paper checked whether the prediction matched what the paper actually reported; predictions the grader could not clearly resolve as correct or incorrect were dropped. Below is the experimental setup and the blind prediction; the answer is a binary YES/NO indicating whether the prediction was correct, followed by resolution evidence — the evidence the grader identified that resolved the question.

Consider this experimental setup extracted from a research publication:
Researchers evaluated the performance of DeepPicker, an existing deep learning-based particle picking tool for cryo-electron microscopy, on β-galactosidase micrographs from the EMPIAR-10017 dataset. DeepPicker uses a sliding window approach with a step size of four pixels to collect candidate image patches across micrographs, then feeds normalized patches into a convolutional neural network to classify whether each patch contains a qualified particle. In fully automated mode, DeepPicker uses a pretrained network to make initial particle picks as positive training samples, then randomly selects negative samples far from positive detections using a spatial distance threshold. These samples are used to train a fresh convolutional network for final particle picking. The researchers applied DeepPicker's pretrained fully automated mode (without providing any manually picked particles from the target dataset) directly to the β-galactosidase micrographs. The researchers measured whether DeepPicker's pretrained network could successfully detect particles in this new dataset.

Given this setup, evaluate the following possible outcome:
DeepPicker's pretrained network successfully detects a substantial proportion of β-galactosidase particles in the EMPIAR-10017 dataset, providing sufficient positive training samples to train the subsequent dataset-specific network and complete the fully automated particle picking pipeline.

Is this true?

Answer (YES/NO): NO